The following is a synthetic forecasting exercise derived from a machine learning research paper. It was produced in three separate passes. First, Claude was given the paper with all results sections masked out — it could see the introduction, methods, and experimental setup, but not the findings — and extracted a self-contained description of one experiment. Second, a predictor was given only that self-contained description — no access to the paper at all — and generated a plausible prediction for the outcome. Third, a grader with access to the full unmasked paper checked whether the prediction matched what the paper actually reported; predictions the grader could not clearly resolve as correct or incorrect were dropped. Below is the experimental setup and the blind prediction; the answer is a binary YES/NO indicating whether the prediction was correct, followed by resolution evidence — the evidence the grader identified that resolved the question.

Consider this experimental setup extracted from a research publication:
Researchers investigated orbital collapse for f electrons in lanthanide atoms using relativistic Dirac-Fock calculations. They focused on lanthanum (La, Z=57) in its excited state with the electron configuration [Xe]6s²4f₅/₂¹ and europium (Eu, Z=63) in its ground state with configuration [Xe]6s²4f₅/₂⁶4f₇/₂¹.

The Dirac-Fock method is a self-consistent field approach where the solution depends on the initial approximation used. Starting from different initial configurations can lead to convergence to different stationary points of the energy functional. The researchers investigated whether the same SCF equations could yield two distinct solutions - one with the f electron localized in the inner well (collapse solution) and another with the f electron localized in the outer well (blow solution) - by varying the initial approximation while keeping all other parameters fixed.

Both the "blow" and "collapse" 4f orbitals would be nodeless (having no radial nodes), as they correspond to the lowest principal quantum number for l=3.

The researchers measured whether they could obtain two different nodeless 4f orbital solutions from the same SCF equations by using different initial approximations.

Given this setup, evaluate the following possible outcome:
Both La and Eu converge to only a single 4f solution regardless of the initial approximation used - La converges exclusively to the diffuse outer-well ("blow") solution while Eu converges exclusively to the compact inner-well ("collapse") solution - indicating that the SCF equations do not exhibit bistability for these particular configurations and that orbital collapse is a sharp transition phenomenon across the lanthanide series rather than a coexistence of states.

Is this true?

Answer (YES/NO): NO